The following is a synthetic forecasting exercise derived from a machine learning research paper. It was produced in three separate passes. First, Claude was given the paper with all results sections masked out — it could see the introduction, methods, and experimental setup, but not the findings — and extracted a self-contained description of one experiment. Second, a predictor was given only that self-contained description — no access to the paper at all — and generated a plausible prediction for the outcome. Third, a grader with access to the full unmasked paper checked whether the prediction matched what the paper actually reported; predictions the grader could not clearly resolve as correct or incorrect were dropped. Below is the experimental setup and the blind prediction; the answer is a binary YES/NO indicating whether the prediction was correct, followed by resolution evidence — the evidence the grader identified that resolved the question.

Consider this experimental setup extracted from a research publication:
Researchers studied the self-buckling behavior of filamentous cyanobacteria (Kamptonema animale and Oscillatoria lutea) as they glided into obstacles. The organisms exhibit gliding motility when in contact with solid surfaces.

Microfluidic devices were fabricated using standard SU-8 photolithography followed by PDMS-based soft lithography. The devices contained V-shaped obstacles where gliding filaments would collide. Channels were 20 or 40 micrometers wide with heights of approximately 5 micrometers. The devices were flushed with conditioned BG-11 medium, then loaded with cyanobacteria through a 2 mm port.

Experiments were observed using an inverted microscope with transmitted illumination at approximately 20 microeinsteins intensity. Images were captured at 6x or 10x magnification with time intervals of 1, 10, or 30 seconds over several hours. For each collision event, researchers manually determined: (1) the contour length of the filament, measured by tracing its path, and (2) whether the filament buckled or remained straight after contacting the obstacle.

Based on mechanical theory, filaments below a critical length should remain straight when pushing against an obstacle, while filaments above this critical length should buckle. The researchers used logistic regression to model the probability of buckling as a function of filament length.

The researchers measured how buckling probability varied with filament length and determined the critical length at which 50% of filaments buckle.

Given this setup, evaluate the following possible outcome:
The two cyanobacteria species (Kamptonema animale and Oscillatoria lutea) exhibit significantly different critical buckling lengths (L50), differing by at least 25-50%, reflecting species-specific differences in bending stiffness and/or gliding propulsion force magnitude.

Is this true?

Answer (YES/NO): NO